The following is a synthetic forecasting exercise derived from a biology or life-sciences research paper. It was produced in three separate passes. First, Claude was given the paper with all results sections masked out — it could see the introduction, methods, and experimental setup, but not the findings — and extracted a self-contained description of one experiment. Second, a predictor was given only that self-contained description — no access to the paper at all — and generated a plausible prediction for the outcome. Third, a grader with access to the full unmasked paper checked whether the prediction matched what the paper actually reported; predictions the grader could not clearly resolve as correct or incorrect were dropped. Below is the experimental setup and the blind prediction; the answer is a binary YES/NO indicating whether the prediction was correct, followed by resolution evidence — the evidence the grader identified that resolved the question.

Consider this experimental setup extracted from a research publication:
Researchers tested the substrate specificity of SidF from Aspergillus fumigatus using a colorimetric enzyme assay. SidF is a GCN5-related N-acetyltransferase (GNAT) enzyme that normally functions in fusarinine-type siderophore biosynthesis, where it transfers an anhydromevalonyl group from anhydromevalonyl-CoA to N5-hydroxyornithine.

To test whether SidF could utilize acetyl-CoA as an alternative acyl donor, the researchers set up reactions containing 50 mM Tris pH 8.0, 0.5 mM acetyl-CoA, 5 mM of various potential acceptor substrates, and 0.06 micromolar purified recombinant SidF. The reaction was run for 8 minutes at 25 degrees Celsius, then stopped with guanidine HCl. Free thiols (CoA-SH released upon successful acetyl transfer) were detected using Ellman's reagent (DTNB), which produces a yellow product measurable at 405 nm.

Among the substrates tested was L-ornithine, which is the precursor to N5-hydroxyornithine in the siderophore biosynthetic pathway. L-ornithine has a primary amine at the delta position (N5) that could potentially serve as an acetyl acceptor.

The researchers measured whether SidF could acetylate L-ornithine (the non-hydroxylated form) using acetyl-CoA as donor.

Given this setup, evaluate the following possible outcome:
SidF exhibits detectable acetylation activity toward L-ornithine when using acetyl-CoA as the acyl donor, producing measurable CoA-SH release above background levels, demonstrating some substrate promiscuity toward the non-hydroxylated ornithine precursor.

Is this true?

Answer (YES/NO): NO